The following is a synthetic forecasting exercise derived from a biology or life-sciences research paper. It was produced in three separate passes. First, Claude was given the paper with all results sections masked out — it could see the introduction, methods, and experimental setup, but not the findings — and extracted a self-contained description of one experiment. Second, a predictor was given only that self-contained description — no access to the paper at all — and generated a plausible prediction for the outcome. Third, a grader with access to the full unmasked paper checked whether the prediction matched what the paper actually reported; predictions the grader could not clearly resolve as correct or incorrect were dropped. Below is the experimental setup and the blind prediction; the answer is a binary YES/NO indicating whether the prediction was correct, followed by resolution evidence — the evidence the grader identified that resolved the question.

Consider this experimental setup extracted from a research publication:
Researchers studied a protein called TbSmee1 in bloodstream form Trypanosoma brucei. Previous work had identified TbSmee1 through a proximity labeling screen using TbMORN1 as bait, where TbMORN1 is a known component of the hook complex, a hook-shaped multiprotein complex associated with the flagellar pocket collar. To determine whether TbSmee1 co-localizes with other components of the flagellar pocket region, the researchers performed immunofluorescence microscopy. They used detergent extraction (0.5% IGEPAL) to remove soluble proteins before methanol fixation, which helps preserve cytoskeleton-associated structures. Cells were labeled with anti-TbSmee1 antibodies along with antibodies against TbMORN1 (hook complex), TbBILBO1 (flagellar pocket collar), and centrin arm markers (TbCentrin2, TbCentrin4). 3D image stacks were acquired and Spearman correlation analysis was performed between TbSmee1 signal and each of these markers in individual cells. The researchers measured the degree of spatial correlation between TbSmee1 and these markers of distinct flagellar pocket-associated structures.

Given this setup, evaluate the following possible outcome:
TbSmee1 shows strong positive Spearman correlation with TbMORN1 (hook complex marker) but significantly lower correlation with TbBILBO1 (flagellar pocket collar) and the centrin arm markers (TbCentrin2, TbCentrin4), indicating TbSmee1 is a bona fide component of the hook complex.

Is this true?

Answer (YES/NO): NO